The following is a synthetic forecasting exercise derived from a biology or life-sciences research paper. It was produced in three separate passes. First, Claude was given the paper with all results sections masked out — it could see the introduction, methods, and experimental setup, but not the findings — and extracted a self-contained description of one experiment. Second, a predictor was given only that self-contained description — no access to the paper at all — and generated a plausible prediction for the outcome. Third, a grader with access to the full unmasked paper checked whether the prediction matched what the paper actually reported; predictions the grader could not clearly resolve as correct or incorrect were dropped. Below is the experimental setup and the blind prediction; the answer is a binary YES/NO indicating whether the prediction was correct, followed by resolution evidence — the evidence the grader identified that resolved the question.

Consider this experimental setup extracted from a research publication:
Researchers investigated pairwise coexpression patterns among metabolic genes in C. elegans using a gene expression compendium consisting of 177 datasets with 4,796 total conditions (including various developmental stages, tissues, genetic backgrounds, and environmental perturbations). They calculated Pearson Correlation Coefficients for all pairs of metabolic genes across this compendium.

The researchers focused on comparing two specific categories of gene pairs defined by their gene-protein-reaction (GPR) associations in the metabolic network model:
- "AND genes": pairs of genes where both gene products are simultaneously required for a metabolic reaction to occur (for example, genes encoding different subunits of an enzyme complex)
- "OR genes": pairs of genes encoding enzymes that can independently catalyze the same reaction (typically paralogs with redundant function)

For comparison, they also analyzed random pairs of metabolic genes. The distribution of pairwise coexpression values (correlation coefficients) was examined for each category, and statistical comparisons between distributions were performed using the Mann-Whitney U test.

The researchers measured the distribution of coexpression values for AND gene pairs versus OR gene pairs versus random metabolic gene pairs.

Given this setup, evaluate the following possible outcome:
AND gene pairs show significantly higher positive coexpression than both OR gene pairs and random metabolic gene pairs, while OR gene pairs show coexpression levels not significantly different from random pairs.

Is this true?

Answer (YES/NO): NO